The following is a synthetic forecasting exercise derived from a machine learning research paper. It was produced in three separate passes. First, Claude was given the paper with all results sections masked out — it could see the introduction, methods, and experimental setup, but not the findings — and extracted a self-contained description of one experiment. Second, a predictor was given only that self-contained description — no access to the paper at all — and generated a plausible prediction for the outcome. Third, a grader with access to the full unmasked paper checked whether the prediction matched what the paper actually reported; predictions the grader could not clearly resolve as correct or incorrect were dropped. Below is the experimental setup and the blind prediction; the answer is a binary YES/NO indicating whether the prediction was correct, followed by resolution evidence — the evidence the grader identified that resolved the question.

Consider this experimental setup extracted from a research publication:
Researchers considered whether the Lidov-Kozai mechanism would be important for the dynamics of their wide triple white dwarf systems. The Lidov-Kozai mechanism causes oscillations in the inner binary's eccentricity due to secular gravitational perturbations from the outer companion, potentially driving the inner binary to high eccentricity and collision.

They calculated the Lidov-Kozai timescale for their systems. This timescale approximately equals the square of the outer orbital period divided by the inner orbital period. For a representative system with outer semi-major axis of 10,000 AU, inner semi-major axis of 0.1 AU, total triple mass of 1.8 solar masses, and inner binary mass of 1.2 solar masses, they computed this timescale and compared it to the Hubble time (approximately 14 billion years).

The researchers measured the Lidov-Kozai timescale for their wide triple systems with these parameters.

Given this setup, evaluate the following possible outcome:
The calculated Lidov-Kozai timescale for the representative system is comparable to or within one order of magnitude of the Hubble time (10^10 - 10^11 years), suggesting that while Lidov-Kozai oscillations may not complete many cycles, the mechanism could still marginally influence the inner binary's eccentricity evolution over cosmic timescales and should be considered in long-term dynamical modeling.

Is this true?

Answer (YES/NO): NO